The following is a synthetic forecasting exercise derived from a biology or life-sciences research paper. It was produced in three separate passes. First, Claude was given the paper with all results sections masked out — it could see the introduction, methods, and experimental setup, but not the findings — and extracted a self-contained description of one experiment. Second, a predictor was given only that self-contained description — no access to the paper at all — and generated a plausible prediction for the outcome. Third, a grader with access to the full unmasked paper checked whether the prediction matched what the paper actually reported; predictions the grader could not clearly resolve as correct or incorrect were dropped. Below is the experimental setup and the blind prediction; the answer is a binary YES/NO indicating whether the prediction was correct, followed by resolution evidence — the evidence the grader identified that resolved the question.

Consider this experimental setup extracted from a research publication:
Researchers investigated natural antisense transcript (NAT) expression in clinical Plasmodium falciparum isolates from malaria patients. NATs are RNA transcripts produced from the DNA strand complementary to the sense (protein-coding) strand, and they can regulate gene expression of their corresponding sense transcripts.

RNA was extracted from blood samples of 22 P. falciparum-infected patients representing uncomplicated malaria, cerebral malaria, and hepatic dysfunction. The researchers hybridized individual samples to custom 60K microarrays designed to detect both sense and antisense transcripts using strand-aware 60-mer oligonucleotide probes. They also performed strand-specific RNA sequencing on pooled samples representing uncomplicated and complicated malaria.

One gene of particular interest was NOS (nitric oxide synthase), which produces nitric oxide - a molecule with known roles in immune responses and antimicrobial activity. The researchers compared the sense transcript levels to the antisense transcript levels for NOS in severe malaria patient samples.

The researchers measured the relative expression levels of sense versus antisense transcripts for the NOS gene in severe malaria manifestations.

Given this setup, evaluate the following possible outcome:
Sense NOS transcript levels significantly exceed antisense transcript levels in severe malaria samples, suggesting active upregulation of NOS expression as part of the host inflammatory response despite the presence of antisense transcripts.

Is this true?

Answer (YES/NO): NO